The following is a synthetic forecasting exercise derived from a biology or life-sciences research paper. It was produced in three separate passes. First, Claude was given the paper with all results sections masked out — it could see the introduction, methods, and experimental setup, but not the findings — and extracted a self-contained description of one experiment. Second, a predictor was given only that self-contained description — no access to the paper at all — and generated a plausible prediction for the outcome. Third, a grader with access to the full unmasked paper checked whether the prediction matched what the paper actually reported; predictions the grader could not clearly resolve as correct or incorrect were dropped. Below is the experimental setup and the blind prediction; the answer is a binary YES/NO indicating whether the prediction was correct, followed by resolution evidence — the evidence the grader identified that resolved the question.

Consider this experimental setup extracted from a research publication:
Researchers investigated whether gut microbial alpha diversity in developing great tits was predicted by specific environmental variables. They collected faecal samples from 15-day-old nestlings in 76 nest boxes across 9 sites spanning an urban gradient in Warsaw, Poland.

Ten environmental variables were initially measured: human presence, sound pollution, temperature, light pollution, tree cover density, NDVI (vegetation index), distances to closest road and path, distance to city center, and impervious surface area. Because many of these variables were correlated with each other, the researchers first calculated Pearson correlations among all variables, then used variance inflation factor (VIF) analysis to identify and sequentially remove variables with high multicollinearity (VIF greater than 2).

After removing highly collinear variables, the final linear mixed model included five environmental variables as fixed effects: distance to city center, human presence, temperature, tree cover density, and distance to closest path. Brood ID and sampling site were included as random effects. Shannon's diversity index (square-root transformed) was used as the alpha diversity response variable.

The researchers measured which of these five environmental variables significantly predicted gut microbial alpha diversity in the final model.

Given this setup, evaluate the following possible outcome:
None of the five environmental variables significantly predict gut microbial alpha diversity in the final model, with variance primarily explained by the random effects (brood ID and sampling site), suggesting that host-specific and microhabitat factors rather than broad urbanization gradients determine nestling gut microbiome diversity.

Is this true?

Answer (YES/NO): NO